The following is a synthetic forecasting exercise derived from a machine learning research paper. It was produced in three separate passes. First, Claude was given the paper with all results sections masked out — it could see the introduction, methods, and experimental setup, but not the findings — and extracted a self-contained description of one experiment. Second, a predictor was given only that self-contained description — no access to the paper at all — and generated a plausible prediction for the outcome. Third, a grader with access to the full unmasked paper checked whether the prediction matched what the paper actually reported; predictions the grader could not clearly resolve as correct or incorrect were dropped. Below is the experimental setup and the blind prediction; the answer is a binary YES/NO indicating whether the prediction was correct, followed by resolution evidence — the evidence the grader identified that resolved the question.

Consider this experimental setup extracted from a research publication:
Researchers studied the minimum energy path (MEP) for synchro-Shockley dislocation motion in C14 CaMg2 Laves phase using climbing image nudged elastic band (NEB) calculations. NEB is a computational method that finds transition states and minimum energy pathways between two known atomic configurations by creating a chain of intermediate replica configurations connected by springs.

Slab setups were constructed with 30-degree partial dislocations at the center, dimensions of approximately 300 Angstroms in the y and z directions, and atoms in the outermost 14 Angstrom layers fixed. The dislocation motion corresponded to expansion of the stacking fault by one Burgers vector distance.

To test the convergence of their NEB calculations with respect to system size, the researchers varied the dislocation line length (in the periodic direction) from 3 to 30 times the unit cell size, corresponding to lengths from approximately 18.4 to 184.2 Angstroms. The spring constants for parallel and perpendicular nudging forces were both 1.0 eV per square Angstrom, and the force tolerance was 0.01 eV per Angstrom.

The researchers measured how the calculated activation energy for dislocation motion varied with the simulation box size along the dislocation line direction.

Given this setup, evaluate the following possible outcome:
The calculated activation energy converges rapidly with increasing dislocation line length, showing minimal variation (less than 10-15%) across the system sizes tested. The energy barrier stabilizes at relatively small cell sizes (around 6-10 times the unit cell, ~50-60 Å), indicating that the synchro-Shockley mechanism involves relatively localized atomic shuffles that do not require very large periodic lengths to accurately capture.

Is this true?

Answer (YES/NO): NO